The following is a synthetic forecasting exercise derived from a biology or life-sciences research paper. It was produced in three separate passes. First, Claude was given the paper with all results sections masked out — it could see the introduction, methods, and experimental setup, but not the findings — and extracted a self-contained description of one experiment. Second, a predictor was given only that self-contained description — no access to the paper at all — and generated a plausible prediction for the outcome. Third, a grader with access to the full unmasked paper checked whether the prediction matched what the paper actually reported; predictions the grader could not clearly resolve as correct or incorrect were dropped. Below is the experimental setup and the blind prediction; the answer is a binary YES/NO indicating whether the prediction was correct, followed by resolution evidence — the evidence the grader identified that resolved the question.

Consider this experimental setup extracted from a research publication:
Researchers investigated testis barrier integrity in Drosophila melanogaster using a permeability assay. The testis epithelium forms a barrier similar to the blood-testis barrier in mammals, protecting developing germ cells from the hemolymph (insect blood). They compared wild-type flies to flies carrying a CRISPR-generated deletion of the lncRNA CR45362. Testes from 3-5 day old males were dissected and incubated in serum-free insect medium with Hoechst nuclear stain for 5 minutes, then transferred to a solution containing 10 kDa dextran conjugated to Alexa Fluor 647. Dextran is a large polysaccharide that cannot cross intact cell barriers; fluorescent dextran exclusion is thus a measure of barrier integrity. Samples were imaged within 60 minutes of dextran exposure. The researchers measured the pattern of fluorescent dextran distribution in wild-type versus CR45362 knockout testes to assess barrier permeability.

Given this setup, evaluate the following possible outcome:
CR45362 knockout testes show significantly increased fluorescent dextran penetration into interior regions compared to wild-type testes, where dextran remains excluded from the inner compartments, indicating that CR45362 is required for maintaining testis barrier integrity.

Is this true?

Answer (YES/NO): NO